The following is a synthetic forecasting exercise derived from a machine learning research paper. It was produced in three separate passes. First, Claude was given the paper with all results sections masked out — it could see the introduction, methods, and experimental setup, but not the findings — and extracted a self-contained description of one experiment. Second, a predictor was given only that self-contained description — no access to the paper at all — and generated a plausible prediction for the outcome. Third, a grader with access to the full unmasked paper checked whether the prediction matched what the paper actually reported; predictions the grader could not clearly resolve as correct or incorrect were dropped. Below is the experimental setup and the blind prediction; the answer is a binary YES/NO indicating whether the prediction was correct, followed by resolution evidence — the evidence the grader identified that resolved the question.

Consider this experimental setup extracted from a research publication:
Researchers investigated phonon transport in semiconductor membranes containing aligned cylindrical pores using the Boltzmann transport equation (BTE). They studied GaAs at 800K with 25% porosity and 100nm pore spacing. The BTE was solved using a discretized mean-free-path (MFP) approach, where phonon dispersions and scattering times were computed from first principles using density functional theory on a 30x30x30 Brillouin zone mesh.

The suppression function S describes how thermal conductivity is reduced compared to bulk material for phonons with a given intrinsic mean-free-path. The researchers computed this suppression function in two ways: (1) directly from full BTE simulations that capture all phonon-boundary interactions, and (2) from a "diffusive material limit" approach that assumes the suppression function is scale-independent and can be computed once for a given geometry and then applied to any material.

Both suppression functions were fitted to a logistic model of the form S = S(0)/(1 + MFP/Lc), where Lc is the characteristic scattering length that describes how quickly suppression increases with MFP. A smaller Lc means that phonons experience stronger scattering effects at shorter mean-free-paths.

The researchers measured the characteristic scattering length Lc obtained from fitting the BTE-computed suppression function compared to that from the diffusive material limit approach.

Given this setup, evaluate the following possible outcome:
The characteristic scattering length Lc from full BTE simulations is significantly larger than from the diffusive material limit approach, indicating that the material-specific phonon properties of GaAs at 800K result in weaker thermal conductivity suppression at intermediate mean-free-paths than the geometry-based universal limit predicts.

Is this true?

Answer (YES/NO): NO